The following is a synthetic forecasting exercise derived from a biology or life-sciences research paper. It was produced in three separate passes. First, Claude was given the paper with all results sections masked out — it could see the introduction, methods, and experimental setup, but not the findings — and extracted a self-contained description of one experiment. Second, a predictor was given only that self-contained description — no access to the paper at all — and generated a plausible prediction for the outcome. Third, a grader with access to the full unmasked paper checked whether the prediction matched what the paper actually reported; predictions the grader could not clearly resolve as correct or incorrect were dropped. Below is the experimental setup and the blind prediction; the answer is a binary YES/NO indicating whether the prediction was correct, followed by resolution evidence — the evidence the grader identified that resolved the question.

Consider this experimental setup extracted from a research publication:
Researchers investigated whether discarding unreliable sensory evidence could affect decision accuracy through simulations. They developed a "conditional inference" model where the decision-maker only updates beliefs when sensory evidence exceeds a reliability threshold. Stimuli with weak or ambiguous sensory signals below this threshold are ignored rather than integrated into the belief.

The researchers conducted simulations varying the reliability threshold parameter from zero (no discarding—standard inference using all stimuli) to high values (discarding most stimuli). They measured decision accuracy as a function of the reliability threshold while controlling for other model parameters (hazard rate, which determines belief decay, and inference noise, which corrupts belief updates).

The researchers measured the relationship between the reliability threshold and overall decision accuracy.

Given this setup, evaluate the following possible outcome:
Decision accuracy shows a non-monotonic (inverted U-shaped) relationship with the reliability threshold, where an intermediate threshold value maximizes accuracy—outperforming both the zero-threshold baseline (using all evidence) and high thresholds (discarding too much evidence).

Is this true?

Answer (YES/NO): YES